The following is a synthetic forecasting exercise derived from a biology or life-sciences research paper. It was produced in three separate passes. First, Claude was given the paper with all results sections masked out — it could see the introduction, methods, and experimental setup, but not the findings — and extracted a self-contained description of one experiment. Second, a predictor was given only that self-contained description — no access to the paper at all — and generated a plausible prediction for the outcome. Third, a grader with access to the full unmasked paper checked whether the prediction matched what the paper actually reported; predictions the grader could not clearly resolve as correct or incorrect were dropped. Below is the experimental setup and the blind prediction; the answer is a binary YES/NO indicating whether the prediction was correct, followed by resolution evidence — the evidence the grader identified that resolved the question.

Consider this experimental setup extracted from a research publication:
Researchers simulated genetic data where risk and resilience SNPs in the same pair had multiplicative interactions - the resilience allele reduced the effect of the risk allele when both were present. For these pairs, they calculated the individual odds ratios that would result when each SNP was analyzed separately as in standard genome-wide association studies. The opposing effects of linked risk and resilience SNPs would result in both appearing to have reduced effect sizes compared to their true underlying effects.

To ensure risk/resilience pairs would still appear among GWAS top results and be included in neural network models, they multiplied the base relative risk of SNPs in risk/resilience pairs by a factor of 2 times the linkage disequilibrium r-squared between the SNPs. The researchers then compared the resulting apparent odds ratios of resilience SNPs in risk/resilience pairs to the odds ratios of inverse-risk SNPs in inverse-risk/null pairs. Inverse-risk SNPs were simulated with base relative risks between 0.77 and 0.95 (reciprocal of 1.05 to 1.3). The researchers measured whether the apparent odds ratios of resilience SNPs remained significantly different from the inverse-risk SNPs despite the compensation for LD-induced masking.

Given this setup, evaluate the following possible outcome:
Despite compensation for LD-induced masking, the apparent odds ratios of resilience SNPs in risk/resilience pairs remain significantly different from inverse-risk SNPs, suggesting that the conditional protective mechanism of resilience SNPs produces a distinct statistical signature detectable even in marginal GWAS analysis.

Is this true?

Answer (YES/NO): YES